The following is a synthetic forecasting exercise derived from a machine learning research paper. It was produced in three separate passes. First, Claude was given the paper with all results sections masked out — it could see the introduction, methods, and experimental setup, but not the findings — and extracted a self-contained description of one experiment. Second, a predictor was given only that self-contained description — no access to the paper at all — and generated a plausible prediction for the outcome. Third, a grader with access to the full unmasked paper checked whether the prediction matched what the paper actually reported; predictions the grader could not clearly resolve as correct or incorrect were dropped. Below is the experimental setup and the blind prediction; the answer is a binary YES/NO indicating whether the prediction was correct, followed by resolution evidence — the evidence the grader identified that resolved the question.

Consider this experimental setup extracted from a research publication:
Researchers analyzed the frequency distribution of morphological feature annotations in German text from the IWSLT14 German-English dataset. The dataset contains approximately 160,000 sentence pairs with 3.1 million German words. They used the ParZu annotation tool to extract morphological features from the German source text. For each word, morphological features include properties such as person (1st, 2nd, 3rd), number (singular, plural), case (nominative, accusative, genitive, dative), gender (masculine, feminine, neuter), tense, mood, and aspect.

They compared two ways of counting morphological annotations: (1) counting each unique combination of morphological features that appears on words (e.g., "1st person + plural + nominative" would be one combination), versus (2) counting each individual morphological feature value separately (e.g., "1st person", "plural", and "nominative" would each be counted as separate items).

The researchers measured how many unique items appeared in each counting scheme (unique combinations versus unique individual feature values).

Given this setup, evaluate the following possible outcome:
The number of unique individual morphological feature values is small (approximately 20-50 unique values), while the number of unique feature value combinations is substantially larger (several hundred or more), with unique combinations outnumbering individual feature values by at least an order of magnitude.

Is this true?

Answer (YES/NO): YES